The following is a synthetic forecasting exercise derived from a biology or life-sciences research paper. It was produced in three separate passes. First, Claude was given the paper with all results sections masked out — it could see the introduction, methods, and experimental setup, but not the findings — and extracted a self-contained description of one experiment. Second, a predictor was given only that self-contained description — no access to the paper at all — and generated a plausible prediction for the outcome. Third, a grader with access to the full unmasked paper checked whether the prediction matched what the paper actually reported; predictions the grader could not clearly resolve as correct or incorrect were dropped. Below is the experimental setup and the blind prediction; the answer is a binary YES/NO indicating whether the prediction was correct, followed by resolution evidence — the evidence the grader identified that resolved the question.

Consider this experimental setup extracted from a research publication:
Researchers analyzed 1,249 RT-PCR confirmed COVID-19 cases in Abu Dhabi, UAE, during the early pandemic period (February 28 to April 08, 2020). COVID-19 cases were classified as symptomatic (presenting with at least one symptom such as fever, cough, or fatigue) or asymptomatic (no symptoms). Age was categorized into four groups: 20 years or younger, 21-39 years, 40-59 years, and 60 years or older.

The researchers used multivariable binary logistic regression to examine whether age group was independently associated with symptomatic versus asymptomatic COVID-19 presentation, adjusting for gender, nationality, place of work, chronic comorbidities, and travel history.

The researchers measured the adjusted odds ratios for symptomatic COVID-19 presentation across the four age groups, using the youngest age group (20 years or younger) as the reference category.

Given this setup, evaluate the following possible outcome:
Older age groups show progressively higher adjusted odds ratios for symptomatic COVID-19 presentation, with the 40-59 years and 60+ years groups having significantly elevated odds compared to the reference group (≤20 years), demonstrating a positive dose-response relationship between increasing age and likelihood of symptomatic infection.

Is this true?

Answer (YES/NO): NO